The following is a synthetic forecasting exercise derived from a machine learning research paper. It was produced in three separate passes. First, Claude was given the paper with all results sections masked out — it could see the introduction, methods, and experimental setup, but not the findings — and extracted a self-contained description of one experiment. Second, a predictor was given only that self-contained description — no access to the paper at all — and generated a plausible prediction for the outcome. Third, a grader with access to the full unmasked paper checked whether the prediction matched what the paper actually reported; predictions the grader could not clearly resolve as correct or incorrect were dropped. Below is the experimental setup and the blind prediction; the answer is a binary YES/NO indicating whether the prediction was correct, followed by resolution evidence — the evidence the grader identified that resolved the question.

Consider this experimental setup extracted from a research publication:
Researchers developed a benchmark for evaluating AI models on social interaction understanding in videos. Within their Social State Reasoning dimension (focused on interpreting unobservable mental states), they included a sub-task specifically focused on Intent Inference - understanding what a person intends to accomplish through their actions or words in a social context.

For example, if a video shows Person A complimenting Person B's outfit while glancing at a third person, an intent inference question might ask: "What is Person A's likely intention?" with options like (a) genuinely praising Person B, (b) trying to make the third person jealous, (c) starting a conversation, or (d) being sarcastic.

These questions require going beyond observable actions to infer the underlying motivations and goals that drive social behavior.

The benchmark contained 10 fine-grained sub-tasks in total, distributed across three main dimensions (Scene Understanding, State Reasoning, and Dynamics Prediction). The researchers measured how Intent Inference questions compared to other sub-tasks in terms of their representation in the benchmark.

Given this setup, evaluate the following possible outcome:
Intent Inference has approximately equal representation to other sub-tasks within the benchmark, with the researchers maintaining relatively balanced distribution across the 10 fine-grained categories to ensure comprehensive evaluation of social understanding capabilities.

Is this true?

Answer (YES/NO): NO